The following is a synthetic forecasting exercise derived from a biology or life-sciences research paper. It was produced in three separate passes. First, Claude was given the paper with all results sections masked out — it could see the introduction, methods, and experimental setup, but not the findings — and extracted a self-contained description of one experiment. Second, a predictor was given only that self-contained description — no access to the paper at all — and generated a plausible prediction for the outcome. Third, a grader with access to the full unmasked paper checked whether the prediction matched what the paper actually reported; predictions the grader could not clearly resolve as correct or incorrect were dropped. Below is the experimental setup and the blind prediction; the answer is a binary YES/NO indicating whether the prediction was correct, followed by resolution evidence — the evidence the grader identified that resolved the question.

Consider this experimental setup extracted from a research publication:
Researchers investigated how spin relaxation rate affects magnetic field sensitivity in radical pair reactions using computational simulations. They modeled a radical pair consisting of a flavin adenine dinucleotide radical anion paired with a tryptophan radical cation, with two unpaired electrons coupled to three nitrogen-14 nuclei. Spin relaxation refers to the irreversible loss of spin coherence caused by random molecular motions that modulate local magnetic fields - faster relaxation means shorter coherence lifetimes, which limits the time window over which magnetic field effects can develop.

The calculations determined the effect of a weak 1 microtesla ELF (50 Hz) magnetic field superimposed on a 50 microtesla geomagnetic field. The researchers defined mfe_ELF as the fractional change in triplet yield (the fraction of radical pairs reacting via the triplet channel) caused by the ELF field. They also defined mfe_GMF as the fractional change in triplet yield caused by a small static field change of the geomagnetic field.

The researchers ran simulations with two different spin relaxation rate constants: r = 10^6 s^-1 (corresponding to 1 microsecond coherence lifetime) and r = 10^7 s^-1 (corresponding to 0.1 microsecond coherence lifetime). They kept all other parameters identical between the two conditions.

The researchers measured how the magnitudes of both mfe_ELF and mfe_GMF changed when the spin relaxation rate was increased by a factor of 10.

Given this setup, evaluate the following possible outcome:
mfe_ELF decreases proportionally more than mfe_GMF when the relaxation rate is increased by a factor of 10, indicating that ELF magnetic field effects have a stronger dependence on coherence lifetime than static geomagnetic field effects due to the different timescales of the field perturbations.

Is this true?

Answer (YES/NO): NO